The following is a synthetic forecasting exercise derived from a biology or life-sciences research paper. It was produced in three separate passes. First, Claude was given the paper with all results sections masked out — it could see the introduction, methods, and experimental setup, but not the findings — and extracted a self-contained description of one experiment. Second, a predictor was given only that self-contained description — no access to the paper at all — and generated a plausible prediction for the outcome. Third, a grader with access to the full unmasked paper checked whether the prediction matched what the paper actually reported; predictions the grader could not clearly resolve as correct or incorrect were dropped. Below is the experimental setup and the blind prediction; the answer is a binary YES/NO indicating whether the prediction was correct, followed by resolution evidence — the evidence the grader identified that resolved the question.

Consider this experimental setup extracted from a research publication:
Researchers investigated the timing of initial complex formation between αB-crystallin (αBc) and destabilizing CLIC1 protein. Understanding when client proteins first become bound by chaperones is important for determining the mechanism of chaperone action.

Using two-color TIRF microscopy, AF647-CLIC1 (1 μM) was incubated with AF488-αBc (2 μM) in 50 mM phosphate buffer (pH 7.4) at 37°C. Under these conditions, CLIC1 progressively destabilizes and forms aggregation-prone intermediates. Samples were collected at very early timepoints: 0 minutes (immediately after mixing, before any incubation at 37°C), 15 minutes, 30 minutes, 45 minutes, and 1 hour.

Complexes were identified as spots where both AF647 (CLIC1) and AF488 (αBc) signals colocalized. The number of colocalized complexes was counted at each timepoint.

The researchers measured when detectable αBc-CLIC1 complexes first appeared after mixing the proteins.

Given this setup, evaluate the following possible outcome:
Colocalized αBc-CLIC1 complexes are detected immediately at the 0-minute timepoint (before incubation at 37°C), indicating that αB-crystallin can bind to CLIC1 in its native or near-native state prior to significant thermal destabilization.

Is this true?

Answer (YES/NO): NO